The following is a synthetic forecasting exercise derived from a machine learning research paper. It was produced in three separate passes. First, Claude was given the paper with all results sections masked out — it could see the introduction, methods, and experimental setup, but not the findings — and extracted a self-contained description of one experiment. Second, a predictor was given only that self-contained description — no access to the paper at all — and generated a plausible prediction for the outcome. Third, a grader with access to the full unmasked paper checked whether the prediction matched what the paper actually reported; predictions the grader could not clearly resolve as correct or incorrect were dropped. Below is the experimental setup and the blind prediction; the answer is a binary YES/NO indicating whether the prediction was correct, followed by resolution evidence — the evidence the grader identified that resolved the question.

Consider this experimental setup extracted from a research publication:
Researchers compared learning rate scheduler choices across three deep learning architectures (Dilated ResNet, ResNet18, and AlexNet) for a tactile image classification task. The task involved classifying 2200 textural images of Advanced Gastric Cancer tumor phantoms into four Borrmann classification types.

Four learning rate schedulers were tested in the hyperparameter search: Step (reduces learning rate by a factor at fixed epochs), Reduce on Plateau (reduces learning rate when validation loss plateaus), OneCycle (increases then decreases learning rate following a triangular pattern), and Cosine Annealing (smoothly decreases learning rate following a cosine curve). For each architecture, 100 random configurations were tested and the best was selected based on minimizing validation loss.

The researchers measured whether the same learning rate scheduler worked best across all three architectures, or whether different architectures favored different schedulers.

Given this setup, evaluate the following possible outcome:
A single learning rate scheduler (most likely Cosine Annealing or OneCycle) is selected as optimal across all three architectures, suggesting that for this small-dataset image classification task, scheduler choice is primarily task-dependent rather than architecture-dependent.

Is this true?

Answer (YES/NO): NO